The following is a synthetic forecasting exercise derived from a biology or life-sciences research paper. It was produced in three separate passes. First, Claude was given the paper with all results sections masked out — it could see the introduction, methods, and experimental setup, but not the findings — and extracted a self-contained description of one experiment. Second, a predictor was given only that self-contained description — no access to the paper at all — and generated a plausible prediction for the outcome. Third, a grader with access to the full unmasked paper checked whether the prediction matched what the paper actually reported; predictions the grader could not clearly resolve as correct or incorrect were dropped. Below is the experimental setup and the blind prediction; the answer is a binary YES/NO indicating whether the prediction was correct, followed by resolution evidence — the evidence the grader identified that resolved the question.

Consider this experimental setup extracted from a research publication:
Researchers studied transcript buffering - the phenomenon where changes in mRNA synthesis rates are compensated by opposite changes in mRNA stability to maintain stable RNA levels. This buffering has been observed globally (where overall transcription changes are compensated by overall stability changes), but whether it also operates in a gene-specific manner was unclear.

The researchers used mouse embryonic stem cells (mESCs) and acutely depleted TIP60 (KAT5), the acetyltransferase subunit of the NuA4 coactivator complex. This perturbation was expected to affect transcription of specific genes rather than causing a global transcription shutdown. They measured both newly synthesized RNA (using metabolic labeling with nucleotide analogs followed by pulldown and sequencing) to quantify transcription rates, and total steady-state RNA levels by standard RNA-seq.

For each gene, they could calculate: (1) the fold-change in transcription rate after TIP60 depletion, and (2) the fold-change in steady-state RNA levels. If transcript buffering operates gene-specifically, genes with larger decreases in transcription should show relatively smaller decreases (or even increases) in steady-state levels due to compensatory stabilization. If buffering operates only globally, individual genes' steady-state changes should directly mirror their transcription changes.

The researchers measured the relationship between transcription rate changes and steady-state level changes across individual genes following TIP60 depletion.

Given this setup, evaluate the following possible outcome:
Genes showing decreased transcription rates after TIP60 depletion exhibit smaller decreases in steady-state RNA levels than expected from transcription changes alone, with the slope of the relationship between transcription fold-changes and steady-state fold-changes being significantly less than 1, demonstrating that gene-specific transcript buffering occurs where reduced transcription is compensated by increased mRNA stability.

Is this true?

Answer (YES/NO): YES